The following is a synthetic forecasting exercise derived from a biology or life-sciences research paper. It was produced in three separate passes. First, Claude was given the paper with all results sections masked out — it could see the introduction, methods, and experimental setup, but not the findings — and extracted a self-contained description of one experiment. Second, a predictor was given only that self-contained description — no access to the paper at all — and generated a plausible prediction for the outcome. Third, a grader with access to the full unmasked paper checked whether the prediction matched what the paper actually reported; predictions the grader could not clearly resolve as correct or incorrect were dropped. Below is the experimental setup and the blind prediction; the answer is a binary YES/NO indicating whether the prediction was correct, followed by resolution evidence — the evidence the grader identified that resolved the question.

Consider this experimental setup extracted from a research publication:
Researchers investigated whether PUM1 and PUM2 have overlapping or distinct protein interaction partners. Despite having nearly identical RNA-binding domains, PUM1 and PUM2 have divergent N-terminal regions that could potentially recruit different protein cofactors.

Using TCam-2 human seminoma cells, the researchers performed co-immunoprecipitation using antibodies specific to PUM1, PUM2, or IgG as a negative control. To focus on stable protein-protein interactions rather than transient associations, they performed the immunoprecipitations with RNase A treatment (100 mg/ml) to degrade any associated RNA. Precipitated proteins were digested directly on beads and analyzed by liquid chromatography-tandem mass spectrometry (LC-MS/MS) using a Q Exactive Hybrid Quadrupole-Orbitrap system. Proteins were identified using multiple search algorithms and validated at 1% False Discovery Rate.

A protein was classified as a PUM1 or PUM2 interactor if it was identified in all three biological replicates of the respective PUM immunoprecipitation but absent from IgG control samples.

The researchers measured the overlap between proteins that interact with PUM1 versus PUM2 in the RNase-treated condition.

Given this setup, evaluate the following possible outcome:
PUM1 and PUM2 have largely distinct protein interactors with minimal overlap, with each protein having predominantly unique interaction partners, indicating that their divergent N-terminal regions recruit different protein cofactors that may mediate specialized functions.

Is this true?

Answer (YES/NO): YES